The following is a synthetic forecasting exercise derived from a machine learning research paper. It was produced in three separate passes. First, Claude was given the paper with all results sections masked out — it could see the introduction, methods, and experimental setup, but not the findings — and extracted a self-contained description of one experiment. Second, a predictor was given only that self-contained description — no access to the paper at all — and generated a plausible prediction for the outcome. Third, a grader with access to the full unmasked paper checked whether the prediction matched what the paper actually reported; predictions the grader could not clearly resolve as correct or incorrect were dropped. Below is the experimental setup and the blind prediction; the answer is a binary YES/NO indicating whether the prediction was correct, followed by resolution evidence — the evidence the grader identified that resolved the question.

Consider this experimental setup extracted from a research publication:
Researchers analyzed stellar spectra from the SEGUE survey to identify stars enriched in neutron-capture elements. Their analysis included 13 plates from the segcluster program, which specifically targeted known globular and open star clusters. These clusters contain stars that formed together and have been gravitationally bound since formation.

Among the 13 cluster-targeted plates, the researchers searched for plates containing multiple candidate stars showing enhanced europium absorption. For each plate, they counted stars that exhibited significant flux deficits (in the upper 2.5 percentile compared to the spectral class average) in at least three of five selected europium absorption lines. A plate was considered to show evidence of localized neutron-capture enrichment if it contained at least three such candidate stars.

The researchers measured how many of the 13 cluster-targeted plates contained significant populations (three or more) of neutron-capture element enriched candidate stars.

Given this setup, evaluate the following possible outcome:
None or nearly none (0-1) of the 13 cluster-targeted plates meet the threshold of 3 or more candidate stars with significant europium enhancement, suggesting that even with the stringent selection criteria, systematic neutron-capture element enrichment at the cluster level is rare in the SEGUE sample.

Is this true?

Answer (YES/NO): NO